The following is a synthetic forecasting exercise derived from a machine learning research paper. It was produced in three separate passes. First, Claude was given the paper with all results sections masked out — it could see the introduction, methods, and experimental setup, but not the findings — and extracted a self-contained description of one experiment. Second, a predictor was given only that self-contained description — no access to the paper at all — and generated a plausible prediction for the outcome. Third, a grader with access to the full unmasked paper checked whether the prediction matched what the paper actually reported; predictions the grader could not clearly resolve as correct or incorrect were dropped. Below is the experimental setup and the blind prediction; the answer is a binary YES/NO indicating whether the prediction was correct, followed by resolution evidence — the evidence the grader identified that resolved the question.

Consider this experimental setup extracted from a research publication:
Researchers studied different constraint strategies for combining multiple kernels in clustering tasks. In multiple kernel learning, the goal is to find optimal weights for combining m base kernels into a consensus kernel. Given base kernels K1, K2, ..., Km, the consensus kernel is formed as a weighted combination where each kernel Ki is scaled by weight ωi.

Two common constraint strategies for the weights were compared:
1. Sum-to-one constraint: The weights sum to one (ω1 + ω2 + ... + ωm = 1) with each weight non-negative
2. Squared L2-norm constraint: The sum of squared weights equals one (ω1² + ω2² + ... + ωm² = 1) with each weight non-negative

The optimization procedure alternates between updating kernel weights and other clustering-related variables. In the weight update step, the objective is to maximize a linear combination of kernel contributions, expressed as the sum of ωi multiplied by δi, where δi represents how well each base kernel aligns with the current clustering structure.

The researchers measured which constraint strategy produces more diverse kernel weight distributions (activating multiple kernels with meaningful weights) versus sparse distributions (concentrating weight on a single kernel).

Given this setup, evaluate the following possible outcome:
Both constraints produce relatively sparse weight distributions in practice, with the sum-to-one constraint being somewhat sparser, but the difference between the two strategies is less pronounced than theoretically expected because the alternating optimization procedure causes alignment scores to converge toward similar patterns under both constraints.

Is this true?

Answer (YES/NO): NO